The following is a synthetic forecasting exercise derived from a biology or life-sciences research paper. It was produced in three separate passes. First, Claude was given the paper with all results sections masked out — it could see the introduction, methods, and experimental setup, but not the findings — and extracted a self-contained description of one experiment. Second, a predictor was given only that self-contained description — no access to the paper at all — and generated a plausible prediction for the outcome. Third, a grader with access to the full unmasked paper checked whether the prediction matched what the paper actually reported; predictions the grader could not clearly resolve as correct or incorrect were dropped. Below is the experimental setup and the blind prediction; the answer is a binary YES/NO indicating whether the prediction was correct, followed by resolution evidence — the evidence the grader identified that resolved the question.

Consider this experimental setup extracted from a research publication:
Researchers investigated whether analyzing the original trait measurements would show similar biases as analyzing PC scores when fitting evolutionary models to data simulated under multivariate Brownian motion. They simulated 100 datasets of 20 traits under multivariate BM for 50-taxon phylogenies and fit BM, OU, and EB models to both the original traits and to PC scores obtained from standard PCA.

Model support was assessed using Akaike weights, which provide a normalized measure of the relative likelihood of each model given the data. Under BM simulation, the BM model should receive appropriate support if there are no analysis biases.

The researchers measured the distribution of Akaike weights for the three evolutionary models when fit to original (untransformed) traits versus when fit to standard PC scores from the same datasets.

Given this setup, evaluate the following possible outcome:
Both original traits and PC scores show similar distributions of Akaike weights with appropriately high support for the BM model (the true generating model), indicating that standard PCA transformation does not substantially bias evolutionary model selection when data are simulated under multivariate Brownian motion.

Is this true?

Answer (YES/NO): NO